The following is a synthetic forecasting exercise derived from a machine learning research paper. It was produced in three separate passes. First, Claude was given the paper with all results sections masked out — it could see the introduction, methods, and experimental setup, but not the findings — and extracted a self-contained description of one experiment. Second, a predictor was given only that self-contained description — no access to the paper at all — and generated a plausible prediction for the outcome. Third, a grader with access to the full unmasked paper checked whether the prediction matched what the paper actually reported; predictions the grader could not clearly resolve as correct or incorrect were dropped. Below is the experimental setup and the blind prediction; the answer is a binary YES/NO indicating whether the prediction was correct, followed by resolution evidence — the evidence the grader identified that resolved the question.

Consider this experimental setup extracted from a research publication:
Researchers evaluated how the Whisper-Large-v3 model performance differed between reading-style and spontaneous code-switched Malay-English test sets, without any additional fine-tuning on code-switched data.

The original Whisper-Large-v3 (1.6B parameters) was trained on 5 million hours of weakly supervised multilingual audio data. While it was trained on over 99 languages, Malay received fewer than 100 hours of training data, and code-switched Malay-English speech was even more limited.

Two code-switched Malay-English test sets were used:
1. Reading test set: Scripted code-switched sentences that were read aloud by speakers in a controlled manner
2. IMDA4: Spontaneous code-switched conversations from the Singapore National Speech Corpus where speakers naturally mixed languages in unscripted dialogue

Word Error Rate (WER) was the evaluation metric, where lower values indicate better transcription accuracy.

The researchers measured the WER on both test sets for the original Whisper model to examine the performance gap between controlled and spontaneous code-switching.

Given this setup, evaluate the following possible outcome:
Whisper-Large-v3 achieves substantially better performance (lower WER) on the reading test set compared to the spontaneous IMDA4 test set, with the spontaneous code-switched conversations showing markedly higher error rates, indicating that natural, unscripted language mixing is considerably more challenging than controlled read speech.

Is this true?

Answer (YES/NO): YES